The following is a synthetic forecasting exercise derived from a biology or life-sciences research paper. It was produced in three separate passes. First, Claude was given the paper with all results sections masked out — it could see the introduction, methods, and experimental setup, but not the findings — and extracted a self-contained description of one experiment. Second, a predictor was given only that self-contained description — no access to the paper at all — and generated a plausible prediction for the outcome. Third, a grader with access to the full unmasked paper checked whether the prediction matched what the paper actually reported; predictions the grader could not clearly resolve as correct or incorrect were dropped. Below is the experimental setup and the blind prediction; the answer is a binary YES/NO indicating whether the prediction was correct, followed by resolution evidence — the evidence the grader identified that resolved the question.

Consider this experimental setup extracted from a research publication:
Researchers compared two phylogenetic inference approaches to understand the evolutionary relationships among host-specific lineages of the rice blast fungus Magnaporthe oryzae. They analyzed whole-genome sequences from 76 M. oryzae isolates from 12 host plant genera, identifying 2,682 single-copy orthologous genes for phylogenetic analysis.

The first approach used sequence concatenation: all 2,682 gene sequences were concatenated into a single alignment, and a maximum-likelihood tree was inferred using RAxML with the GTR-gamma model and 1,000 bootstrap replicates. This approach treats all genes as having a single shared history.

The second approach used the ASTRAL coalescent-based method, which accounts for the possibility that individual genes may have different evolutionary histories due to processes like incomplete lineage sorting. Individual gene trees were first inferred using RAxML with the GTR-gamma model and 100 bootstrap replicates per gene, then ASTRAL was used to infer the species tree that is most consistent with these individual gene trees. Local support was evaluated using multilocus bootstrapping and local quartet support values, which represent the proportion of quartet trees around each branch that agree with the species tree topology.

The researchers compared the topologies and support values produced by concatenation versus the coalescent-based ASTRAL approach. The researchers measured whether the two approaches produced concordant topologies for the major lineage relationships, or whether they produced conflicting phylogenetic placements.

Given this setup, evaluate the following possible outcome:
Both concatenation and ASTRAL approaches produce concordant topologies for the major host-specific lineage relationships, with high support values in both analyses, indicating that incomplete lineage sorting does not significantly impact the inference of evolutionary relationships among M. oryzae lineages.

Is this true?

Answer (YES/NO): NO